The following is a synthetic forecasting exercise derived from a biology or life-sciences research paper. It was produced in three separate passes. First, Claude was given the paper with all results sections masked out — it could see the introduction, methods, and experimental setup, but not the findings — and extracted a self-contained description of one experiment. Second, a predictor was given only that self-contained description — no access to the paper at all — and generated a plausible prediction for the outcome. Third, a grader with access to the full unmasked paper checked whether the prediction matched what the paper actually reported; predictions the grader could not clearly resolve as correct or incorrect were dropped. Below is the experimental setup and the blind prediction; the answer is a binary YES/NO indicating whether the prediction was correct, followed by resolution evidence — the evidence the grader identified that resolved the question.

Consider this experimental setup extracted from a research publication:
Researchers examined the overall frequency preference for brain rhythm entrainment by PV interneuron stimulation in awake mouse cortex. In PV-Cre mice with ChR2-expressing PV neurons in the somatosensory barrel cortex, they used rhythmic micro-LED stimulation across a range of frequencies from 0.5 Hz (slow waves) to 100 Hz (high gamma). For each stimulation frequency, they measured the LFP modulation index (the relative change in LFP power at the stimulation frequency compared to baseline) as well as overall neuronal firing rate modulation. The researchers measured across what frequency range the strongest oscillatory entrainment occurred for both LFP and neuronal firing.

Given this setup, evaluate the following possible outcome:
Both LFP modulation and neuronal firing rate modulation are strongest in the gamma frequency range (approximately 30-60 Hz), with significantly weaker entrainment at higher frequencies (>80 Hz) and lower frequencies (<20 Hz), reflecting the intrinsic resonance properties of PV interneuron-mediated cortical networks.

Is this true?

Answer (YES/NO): NO